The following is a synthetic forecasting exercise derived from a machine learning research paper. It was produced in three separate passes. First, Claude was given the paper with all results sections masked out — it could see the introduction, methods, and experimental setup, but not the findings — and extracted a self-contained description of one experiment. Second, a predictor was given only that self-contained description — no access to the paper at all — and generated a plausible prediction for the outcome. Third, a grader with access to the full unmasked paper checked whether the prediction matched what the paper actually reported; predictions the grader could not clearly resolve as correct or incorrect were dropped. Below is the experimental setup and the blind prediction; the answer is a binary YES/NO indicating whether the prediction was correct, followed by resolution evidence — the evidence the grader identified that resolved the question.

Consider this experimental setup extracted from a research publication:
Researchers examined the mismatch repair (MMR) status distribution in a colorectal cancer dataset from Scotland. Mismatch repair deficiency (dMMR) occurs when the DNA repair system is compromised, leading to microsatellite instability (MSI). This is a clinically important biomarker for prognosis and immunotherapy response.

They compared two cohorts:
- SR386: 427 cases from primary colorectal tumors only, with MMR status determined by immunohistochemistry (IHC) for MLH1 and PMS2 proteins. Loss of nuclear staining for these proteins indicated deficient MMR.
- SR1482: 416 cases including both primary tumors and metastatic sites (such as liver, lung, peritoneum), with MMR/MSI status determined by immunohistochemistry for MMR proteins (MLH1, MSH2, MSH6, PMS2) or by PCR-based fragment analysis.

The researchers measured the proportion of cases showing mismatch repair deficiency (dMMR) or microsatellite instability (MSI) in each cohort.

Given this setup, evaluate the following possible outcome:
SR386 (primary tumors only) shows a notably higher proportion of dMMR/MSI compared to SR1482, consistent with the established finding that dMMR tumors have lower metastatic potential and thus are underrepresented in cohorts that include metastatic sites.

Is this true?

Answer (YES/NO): NO